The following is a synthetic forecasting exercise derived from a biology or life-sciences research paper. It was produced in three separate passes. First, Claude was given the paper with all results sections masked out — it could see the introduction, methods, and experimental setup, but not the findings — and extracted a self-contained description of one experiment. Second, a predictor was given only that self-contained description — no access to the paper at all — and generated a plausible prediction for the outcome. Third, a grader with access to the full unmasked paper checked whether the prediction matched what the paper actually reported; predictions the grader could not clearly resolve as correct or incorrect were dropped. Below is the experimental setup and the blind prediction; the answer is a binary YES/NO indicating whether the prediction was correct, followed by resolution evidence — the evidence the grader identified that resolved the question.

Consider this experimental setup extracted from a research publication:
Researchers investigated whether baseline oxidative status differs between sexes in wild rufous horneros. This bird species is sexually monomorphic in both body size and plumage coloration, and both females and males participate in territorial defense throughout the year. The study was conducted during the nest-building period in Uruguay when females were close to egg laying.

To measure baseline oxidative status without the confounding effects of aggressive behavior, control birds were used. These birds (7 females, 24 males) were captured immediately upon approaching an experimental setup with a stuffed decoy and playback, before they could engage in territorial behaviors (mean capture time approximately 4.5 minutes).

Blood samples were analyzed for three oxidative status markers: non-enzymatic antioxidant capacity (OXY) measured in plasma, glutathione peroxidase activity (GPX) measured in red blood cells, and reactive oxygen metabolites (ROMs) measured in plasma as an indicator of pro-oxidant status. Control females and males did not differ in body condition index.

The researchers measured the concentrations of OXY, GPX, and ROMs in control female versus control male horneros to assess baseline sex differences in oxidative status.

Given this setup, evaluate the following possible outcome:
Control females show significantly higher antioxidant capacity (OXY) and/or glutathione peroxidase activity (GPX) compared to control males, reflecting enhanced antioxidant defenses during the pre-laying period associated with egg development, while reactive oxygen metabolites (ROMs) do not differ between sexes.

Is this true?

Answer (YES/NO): NO